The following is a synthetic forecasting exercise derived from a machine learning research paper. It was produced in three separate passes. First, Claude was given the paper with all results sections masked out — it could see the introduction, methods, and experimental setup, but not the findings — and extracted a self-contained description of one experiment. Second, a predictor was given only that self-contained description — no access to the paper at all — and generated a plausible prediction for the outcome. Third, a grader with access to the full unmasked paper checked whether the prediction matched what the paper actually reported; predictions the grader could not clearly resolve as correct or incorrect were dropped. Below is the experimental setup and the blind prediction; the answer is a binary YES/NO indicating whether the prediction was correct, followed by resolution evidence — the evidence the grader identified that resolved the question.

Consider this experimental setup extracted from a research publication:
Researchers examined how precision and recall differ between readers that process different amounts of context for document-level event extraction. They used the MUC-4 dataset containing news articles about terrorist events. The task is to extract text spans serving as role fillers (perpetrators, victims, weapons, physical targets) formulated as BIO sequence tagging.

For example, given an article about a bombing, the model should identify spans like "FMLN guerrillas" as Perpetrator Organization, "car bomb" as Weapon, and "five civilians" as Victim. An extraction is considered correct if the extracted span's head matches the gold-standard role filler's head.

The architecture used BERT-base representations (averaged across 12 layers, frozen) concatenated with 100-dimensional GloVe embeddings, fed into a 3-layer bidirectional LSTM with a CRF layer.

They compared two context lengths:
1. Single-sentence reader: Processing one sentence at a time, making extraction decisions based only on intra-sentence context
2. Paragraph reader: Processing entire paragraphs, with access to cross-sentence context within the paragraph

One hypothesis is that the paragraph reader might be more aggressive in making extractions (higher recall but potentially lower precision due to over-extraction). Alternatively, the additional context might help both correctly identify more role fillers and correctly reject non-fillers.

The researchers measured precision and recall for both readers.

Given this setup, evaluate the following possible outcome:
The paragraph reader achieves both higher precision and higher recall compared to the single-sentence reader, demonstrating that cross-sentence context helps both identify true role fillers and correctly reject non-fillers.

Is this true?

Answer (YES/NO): NO